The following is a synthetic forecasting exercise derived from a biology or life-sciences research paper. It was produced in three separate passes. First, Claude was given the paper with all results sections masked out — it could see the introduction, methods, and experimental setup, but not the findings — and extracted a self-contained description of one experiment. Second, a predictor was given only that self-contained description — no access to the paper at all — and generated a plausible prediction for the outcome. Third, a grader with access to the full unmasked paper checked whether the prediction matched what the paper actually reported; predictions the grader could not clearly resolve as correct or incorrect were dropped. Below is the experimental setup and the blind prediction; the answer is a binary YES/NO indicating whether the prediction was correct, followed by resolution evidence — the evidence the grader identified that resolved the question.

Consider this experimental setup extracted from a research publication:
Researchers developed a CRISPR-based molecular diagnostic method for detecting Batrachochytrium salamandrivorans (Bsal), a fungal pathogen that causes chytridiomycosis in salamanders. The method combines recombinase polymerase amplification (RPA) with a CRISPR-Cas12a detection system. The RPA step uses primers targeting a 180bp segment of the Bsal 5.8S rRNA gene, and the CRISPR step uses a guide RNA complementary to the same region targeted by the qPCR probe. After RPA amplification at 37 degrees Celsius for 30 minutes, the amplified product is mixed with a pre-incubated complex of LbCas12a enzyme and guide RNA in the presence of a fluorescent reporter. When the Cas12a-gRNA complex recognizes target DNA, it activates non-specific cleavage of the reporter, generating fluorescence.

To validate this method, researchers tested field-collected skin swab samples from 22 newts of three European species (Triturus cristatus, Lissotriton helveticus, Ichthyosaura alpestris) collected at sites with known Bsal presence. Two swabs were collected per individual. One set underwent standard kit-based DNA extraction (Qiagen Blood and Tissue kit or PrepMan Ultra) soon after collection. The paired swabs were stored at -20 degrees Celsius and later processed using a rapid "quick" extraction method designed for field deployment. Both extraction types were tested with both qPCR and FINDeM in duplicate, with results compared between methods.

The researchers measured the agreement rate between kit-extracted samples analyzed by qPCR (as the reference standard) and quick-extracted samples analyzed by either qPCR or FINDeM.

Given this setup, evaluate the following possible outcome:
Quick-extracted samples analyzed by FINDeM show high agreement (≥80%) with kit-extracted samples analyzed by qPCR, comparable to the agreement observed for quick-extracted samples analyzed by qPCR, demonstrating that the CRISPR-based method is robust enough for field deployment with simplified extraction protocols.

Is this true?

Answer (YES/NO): NO